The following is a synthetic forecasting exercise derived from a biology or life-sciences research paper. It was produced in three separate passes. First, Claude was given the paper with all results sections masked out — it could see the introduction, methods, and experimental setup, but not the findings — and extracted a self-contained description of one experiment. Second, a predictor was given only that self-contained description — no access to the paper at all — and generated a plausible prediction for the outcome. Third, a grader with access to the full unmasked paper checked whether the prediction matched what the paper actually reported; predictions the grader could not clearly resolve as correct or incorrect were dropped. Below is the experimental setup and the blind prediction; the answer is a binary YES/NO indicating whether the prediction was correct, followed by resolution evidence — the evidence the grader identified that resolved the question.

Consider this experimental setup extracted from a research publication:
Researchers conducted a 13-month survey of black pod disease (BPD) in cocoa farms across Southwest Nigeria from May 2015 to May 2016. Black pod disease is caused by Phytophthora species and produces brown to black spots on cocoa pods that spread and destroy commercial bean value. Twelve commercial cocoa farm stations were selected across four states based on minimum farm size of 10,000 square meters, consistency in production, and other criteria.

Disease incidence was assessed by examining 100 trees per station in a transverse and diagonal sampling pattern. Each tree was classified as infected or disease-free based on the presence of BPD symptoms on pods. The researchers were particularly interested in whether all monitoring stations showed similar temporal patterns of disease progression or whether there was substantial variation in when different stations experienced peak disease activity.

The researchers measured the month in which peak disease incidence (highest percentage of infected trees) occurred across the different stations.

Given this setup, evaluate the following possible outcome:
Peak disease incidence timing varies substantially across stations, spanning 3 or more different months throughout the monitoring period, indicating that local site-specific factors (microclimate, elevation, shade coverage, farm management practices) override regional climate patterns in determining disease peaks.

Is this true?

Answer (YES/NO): YES